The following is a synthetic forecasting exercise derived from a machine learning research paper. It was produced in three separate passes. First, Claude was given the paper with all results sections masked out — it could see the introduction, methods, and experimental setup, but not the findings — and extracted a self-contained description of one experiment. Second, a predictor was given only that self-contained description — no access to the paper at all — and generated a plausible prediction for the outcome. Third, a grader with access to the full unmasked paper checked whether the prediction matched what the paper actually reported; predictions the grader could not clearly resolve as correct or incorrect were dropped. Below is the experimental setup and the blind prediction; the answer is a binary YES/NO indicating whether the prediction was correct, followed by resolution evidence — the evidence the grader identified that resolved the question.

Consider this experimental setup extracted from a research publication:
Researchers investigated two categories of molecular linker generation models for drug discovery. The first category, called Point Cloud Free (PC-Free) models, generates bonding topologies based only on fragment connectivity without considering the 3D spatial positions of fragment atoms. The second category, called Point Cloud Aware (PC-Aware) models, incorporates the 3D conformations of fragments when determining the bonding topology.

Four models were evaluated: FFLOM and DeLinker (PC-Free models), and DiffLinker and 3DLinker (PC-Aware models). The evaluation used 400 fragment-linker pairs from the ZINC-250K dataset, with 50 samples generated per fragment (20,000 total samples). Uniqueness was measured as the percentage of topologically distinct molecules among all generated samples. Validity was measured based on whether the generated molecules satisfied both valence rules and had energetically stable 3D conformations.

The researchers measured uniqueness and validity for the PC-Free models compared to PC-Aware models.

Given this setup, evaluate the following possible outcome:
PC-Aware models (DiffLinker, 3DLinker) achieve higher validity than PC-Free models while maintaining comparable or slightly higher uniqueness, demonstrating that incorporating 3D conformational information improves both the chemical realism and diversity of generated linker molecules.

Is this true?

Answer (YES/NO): NO